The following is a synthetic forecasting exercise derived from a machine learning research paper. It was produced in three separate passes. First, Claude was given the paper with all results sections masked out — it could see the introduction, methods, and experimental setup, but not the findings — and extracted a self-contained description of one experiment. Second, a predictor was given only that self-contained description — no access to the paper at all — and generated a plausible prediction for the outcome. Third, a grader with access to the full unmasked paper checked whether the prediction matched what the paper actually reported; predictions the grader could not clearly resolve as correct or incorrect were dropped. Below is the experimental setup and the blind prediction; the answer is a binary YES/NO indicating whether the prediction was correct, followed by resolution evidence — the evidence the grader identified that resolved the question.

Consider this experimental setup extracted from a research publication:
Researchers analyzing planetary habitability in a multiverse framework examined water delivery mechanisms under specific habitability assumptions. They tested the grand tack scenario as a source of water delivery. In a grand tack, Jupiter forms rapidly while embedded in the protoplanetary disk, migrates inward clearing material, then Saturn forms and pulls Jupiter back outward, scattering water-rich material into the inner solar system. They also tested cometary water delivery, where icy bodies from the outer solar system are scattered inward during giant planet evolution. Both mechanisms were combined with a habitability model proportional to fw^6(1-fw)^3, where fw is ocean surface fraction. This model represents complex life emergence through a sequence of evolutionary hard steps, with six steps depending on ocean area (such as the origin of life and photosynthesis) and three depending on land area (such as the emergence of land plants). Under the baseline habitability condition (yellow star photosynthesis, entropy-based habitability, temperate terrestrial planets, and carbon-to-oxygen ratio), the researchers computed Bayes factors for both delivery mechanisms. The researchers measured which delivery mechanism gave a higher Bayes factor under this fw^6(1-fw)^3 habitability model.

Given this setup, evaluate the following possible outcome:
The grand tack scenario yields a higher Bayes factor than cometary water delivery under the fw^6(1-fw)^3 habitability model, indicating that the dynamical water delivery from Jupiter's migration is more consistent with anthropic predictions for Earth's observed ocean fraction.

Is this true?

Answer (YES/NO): YES